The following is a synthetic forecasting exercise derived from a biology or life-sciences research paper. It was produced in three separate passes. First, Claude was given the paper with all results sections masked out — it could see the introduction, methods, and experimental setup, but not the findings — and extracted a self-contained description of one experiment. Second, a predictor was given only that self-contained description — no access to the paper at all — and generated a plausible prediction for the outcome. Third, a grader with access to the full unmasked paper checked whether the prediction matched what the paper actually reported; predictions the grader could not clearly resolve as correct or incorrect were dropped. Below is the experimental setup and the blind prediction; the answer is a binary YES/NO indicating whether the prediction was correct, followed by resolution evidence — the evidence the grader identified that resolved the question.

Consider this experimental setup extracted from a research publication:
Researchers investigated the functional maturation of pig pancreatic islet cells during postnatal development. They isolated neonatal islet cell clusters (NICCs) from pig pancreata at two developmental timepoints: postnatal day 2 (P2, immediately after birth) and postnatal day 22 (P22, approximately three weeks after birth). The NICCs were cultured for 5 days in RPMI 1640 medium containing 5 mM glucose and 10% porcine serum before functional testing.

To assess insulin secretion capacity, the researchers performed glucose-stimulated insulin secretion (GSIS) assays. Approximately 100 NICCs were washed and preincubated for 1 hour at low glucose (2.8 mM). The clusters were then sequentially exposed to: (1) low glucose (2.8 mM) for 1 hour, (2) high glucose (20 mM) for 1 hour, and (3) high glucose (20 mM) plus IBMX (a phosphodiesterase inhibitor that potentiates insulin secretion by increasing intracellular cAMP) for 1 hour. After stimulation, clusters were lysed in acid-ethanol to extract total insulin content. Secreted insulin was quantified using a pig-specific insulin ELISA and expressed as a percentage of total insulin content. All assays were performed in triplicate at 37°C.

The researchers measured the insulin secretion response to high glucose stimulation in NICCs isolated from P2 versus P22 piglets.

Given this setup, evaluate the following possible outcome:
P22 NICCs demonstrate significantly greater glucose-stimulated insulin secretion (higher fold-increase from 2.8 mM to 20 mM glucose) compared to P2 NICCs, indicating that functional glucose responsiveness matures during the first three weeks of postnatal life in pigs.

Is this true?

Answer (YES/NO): NO